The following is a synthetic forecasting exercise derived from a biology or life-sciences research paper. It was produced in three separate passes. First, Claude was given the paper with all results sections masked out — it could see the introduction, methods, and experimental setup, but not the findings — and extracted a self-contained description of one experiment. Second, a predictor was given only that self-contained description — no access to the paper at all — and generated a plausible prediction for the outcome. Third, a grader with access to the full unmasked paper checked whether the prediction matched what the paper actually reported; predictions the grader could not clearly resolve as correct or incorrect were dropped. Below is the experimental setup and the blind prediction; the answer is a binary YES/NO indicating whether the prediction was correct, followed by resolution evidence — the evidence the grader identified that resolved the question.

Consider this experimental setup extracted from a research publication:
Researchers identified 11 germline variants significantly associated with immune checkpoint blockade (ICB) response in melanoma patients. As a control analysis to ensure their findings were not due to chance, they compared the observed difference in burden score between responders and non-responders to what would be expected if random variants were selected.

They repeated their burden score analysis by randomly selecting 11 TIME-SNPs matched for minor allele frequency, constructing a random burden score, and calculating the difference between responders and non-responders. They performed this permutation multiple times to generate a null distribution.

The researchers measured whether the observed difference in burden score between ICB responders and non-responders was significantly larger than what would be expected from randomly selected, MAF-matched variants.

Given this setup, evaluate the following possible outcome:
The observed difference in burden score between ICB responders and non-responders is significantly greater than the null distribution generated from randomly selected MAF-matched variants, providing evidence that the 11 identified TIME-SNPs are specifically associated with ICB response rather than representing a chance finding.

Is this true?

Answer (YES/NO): YES